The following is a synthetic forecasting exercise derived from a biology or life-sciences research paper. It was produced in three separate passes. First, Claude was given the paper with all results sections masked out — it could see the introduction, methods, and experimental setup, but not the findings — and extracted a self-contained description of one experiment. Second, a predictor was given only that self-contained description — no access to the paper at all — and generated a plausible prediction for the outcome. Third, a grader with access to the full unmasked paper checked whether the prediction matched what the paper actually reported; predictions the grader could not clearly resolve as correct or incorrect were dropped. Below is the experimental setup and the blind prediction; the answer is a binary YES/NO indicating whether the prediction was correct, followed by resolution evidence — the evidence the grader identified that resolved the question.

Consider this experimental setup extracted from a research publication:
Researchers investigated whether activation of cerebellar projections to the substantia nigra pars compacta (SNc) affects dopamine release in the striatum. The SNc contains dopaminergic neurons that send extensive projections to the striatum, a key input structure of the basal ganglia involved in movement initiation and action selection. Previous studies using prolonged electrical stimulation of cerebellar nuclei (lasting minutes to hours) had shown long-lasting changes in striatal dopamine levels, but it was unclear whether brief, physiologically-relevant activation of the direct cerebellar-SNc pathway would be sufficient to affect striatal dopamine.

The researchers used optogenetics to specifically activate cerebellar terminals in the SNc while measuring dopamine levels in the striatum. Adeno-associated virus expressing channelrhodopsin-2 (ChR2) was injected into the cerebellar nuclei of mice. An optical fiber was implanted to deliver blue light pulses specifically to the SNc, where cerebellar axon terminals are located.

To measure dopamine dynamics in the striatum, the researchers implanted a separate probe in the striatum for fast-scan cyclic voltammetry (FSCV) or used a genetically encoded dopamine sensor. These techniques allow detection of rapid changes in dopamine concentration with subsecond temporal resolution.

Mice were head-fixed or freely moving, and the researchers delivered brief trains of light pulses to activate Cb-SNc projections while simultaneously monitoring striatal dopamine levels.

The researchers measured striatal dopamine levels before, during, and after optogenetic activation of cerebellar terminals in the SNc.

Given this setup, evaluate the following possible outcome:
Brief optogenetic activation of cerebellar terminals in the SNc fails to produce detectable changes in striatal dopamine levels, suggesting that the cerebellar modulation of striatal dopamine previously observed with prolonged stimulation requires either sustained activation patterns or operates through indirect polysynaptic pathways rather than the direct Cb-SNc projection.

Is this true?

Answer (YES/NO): NO